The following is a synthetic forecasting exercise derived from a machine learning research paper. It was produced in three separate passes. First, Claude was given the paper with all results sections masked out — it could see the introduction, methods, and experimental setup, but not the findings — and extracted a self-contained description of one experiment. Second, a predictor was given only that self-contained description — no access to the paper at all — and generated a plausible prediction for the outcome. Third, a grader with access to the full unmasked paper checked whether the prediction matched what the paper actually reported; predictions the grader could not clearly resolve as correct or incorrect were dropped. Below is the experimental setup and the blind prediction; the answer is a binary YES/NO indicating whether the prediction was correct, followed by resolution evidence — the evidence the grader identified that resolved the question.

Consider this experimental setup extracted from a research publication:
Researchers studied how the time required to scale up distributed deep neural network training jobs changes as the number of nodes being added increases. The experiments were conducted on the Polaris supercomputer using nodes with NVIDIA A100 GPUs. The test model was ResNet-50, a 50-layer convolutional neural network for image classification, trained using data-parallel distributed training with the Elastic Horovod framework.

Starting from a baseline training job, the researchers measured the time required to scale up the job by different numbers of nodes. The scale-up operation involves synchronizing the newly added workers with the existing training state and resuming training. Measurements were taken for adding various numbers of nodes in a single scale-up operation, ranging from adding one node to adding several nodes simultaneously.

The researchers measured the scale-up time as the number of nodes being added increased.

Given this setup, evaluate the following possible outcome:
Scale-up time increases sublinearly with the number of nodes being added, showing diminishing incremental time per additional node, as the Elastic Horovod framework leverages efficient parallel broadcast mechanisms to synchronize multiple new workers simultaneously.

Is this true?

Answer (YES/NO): NO